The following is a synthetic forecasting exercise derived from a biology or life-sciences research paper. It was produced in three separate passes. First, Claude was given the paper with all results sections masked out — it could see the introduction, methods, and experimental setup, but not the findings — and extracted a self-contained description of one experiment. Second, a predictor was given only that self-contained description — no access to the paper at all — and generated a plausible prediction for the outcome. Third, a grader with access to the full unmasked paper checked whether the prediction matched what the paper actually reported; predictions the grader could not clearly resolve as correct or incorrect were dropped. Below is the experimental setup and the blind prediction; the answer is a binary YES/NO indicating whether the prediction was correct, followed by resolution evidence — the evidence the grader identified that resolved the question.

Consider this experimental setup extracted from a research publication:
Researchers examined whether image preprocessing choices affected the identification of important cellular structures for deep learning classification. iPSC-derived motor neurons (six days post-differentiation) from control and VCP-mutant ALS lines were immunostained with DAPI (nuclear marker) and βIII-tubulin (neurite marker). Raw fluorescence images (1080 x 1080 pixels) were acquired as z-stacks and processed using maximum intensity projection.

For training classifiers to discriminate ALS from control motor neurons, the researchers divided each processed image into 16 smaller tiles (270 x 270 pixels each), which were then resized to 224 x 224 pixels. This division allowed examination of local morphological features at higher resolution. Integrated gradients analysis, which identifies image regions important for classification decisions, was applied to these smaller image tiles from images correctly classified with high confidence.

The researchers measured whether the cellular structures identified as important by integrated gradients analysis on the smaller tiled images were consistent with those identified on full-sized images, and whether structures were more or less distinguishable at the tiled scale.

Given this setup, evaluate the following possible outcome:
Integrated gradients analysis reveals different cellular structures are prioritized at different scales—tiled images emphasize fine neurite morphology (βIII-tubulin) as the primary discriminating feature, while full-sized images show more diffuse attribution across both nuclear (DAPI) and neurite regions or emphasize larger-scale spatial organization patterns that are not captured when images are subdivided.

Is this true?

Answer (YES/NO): NO